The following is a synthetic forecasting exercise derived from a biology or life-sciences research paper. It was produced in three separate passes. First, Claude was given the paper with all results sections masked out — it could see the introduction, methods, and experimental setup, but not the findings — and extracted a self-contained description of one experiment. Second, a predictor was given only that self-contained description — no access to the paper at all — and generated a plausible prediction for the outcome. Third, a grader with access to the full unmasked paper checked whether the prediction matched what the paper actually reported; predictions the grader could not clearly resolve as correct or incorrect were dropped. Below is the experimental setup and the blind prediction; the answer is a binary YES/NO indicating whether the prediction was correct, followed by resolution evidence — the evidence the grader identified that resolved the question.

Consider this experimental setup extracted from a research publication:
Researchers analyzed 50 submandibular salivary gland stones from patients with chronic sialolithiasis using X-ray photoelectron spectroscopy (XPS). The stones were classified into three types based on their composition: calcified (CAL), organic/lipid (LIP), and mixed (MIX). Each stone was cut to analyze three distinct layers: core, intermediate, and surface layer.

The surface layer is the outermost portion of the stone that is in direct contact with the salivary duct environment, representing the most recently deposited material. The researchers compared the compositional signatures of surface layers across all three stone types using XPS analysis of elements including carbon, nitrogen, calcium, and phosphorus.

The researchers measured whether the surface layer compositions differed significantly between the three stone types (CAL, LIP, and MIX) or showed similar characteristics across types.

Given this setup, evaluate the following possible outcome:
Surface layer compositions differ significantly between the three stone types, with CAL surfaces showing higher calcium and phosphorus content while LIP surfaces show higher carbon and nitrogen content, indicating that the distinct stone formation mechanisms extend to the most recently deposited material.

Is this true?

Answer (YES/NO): NO